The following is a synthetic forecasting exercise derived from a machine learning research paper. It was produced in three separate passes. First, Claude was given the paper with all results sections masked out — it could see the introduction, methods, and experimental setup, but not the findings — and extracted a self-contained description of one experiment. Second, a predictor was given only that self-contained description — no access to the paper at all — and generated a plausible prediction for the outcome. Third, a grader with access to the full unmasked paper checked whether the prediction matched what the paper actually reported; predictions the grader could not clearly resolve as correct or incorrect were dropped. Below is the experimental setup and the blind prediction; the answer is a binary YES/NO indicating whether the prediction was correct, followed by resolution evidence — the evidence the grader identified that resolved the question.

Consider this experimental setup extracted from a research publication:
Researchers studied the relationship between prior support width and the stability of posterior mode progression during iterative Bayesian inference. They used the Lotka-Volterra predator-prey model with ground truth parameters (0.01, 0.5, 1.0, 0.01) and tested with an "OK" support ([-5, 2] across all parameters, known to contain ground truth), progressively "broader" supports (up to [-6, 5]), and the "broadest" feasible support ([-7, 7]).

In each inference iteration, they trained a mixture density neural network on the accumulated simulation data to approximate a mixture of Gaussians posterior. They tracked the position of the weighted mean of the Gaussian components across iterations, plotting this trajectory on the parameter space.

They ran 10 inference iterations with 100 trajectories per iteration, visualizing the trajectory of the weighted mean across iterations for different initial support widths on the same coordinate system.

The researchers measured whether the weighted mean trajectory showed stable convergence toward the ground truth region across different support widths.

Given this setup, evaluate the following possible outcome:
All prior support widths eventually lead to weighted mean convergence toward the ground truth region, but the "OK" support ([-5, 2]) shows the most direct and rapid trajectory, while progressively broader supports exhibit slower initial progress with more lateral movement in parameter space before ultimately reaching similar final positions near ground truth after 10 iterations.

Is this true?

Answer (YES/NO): NO